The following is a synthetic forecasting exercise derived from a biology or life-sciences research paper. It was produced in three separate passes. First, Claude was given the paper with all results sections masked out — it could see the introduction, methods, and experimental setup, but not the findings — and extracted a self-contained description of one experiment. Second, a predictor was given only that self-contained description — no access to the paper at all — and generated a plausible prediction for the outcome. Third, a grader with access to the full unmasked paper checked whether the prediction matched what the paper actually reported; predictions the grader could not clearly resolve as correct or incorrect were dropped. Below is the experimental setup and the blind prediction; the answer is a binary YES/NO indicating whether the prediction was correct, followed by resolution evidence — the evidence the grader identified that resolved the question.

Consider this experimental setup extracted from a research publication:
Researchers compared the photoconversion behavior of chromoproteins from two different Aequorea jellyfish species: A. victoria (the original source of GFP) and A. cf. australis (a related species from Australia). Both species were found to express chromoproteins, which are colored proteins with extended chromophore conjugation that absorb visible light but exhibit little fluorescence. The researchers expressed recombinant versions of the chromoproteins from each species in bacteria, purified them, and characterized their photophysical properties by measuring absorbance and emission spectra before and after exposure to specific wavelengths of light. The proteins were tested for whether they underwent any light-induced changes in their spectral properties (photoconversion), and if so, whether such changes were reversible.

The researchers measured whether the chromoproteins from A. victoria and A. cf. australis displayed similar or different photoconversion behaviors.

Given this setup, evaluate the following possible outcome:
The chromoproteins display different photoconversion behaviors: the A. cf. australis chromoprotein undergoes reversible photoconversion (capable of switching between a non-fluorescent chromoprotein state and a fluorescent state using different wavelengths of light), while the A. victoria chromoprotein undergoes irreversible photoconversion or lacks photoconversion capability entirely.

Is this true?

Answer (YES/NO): NO